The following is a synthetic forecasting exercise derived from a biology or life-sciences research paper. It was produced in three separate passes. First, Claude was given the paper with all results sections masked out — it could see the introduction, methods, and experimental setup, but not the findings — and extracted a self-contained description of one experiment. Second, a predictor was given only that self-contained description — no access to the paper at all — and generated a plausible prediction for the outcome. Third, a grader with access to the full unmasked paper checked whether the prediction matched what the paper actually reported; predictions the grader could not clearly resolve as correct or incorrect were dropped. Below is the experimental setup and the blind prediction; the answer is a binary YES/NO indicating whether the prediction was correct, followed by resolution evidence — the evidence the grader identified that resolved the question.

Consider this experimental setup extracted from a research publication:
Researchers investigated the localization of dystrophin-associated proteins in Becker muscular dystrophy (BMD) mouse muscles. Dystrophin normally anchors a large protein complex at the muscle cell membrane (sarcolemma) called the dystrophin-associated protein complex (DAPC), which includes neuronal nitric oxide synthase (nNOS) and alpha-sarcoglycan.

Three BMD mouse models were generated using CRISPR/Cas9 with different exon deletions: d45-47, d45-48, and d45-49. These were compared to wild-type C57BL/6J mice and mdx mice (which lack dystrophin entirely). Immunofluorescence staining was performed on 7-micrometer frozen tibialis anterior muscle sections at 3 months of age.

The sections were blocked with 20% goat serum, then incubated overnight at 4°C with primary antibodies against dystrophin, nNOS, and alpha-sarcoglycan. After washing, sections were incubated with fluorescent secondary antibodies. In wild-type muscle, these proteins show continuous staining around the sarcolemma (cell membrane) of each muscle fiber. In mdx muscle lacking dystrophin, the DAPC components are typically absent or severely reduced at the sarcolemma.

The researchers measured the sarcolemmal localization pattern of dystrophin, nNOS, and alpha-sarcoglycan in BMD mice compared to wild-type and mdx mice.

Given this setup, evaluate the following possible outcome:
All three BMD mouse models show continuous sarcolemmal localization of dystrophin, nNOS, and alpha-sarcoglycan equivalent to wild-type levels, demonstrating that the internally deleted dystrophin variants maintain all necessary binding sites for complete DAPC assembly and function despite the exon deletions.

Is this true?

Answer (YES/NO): NO